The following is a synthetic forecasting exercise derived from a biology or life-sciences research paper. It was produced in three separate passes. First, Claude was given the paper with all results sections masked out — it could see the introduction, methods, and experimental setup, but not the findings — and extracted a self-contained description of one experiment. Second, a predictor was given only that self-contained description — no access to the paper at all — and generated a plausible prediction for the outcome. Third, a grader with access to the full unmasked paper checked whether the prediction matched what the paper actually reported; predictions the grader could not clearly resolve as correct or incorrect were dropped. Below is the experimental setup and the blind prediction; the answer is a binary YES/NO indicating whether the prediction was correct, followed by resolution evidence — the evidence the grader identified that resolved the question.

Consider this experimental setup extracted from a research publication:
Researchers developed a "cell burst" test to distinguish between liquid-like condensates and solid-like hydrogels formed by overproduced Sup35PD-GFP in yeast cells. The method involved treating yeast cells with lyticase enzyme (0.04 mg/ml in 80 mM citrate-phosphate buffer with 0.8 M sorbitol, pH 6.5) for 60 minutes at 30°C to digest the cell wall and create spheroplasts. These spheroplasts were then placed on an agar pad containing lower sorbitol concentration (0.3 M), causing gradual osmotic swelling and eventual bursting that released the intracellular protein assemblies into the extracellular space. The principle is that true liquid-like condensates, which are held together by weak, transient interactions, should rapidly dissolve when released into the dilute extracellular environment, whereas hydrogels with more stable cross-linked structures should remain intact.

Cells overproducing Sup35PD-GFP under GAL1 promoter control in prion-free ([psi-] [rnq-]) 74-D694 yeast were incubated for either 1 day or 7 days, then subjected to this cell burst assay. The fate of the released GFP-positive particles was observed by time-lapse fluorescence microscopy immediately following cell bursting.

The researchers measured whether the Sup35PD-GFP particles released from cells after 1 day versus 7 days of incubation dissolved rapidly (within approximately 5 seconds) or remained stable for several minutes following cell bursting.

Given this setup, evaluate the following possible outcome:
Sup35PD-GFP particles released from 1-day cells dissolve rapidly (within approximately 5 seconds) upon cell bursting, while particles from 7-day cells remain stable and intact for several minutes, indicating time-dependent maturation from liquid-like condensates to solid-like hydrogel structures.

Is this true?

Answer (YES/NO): YES